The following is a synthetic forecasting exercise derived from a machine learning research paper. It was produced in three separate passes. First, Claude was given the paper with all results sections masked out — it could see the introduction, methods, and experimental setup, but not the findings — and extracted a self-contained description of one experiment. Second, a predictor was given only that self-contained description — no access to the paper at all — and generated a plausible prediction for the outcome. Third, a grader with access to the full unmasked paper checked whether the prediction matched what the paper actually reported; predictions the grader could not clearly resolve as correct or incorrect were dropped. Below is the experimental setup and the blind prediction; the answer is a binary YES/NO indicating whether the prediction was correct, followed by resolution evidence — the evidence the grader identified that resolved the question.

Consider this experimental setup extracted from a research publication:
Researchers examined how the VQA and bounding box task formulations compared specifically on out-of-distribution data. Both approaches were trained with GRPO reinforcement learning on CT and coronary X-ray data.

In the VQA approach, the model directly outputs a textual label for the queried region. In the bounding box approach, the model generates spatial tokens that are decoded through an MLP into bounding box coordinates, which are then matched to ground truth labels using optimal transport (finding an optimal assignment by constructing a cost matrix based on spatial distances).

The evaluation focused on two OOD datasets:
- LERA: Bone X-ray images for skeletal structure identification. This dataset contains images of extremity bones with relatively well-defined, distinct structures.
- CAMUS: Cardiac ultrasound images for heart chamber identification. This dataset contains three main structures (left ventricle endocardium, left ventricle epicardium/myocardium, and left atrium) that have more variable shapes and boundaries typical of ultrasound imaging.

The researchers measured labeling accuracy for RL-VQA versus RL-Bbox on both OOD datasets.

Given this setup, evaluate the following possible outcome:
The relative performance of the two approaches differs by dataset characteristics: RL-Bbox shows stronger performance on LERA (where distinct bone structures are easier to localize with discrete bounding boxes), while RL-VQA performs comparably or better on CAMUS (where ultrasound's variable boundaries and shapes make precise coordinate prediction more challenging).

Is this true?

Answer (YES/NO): YES